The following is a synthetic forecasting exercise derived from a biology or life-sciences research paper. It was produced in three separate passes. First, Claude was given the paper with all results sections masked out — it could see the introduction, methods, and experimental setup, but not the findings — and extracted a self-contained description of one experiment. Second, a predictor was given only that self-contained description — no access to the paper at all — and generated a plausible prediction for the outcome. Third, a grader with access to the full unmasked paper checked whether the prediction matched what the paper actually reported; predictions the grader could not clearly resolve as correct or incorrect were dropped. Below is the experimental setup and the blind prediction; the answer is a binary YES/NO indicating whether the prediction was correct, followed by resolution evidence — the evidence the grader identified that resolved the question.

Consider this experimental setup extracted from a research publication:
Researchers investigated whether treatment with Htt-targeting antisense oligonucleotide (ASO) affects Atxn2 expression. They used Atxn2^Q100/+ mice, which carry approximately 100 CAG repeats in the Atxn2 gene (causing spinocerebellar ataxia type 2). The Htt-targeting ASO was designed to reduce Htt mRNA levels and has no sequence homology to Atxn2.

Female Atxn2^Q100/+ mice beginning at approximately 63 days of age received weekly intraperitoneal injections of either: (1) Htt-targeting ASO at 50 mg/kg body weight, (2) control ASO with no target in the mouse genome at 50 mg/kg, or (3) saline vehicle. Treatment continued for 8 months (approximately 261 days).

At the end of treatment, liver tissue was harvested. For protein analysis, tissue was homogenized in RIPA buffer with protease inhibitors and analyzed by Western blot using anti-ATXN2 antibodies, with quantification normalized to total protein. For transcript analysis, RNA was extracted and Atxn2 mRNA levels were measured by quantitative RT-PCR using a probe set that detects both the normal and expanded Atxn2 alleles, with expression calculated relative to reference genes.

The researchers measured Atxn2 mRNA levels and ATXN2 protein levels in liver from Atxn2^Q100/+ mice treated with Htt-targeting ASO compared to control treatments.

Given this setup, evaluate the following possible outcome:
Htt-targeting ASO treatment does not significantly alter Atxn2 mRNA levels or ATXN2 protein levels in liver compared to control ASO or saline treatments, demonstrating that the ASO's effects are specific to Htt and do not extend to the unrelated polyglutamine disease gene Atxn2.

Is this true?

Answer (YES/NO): YES